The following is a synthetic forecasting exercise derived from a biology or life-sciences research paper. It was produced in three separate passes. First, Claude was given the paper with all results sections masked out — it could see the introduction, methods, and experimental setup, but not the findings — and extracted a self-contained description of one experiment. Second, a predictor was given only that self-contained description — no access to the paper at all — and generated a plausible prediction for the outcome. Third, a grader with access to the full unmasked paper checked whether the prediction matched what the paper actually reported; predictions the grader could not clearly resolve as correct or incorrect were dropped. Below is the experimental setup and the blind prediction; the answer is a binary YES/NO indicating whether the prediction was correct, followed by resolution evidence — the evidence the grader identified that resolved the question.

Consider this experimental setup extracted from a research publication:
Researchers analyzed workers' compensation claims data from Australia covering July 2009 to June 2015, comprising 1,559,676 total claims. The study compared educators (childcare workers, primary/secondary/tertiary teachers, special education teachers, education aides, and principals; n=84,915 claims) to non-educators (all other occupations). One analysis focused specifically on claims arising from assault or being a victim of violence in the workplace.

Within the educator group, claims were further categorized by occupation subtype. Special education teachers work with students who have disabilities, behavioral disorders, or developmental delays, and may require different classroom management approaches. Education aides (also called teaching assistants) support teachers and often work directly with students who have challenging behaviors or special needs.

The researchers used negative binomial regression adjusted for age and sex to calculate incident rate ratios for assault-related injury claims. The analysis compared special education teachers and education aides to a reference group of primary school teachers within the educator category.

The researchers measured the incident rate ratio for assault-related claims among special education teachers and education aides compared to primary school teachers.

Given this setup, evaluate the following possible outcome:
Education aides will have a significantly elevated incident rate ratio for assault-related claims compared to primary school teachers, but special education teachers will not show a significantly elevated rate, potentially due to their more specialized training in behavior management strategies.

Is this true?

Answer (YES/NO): NO